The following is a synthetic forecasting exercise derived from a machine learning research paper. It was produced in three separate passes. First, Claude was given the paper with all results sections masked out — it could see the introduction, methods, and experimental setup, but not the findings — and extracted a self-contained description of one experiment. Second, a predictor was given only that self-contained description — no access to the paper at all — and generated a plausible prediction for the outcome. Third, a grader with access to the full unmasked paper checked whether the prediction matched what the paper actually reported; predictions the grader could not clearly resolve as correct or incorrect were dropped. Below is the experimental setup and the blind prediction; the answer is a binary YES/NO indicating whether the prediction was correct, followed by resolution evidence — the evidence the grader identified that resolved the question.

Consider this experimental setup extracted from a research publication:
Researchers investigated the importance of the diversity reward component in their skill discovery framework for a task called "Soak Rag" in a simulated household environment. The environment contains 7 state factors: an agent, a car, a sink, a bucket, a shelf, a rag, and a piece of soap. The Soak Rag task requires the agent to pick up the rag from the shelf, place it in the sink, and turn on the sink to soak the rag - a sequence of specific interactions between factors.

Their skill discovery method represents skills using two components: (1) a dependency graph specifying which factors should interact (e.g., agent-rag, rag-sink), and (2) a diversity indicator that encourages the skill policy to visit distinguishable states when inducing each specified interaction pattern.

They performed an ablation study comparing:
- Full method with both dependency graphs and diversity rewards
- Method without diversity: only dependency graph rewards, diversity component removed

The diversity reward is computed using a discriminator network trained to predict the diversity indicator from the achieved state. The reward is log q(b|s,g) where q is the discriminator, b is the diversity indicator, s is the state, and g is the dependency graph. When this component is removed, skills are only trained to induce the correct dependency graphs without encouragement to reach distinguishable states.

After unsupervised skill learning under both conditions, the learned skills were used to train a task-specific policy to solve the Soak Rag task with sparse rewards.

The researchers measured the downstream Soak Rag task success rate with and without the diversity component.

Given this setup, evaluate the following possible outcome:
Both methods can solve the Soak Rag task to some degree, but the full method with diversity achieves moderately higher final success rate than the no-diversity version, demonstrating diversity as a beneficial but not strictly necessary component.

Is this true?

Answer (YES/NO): YES